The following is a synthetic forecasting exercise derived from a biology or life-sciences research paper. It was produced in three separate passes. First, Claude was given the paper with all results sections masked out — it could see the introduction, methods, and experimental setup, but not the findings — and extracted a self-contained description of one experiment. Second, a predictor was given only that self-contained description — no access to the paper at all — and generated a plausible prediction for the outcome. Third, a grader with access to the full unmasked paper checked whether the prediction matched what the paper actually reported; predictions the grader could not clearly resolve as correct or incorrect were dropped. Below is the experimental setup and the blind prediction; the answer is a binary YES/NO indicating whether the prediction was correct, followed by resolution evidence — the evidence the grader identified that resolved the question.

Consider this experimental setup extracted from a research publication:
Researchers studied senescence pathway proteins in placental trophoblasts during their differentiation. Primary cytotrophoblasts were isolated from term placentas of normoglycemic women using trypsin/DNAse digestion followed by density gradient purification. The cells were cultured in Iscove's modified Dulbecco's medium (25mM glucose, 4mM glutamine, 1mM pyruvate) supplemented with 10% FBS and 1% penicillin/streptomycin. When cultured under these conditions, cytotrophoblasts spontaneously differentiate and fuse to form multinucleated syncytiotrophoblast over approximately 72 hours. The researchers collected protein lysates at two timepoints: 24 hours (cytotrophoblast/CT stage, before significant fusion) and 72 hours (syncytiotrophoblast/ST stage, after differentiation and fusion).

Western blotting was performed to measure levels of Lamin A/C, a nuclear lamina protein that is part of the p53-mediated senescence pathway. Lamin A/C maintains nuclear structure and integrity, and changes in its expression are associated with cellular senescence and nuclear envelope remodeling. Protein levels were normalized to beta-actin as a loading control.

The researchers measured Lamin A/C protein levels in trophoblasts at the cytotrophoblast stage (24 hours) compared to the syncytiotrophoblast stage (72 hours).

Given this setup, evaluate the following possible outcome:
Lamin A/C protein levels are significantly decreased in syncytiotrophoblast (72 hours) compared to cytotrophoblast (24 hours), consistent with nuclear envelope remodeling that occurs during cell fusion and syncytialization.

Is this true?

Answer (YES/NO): NO